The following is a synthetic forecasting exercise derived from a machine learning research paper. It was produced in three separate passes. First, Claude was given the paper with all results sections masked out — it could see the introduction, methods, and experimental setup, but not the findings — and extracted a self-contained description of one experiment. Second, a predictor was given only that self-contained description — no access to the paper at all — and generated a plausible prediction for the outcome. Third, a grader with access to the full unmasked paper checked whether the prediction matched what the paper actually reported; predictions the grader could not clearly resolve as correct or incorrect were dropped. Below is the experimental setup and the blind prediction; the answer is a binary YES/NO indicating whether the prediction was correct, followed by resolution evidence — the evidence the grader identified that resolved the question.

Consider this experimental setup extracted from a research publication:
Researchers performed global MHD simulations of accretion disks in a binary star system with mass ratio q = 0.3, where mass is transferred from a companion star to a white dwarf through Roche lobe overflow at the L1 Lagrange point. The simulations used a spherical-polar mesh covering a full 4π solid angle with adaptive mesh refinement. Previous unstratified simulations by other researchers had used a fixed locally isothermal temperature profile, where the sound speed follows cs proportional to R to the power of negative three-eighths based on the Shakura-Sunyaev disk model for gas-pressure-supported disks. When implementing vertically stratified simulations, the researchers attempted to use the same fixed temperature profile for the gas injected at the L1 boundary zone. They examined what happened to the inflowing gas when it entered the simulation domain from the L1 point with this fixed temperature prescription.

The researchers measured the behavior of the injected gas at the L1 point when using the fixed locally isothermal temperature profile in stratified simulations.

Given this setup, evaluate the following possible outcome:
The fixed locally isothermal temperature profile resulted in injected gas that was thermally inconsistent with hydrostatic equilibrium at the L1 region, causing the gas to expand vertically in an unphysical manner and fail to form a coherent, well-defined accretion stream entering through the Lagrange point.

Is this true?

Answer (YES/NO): NO